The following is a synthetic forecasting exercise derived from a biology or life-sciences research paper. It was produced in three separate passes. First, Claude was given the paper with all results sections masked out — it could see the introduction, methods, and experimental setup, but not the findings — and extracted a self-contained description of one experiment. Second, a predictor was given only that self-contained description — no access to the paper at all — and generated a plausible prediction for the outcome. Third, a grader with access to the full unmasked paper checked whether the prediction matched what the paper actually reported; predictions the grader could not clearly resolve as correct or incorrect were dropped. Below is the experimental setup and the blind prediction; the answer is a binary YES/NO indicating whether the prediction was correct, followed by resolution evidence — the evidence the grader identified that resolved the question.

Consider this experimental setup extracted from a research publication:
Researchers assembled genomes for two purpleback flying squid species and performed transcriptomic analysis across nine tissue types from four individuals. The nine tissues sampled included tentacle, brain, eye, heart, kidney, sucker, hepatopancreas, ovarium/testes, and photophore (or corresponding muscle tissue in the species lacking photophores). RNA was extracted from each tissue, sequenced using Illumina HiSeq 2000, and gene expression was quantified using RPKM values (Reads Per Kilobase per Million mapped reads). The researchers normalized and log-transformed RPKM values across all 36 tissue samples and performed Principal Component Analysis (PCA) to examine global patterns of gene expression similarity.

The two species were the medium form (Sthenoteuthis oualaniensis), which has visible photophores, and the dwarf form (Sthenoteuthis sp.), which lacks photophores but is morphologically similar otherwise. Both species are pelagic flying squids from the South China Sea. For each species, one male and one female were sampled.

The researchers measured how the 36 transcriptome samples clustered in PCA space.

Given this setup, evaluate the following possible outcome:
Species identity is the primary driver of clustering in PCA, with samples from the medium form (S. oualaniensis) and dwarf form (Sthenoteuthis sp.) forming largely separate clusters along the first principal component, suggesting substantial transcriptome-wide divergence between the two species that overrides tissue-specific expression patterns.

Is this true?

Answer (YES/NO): NO